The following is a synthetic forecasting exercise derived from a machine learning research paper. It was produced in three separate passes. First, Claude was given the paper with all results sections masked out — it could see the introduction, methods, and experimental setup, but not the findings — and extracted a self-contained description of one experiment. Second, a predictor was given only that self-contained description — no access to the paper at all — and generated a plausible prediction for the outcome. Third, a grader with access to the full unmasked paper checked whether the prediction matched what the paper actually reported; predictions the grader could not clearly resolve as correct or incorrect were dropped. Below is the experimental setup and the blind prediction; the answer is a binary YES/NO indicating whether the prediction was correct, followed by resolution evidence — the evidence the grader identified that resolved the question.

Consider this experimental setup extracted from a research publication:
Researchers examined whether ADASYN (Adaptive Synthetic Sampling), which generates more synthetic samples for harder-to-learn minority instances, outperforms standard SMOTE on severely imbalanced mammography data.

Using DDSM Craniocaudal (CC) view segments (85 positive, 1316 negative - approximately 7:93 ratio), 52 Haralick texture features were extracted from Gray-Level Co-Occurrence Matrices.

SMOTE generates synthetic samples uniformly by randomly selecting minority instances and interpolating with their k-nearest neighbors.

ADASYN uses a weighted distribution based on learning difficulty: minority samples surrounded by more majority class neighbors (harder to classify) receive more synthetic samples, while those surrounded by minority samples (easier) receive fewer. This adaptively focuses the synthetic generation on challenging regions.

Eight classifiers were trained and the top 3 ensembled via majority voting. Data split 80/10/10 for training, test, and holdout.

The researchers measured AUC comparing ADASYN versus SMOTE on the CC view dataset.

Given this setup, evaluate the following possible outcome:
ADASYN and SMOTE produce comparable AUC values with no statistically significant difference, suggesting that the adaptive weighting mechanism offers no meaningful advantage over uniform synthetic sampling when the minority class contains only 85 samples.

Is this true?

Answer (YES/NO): YES